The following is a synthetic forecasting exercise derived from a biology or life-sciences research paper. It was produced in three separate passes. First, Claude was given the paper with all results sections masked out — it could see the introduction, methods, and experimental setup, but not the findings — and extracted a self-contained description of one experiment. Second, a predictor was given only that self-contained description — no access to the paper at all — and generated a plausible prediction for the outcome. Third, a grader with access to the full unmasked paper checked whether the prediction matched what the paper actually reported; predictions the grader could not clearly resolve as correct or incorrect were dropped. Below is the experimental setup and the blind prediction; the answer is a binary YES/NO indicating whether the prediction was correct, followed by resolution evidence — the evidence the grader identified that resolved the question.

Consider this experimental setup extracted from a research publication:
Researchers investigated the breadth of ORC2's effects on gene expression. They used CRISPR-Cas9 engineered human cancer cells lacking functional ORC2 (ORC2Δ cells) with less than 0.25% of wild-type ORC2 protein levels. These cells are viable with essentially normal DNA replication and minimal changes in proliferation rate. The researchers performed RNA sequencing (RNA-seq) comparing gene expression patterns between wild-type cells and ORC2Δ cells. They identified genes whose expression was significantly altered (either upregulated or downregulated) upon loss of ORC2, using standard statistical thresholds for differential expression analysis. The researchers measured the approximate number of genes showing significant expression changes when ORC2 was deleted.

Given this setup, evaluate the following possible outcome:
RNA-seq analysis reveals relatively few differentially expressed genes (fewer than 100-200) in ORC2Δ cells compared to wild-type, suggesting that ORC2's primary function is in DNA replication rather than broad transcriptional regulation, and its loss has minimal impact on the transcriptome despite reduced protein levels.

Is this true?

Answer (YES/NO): NO